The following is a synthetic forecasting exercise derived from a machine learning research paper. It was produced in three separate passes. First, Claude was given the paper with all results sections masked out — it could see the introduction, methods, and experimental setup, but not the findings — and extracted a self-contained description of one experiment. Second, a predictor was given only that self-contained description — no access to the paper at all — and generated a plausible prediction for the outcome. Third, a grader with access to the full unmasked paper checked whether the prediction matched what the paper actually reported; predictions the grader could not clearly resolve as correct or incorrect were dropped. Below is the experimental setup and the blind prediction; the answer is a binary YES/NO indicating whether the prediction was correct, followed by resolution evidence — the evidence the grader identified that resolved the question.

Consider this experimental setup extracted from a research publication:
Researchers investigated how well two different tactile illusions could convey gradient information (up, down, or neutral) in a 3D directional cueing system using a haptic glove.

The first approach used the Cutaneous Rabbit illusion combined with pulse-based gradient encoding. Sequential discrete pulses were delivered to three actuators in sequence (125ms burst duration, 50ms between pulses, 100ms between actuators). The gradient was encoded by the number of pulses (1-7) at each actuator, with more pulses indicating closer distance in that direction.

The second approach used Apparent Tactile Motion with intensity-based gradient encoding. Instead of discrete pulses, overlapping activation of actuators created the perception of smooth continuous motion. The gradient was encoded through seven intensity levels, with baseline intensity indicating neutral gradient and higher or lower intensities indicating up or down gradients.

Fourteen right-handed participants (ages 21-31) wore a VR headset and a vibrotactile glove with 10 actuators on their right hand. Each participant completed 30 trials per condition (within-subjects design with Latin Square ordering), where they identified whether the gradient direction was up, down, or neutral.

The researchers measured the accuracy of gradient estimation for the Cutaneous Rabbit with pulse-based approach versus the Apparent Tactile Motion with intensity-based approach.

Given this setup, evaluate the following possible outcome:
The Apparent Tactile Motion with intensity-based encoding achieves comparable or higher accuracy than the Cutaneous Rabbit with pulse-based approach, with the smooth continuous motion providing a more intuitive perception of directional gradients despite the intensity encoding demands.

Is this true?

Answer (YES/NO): NO